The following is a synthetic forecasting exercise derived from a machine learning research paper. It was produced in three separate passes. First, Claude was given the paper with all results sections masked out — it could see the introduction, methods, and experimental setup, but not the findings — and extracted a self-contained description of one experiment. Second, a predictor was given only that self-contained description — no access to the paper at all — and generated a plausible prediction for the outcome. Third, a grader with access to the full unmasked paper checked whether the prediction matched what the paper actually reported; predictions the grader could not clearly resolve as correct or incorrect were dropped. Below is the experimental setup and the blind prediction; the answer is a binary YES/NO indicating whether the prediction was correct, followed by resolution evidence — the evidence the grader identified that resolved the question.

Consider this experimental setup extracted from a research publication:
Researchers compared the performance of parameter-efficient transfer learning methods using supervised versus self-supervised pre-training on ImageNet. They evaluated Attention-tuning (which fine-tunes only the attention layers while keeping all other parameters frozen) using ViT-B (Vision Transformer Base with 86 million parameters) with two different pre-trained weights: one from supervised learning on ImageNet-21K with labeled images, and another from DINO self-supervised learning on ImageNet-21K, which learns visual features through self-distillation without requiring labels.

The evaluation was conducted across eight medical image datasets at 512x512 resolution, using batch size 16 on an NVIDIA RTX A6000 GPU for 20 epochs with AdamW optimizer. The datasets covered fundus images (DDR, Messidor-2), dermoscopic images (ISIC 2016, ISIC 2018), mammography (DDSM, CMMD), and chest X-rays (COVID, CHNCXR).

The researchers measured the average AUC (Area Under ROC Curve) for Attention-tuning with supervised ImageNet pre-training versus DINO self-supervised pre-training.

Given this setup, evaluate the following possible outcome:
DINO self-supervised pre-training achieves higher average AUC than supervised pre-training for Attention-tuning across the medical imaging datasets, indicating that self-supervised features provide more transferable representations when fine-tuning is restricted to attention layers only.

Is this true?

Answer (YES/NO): NO